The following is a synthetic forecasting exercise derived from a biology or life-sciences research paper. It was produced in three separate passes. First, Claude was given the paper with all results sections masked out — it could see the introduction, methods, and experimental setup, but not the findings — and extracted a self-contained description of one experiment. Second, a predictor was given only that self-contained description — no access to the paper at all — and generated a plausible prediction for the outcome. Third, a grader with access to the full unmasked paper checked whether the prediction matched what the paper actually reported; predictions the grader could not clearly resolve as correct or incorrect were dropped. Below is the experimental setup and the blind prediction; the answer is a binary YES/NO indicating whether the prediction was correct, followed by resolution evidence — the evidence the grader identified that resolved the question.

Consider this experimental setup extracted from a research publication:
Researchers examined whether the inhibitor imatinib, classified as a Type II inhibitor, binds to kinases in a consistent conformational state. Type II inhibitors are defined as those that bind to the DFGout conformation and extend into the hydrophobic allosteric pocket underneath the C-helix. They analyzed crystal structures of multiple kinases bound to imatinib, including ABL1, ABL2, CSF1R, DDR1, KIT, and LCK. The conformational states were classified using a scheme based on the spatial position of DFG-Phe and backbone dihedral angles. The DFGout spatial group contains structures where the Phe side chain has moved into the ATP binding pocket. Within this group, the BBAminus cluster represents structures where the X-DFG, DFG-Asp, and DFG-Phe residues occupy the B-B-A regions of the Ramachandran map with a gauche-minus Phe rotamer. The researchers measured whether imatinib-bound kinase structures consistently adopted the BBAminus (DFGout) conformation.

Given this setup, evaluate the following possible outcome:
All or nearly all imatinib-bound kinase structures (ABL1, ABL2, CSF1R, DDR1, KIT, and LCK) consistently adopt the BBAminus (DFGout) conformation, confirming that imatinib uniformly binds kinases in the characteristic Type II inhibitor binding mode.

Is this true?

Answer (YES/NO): YES